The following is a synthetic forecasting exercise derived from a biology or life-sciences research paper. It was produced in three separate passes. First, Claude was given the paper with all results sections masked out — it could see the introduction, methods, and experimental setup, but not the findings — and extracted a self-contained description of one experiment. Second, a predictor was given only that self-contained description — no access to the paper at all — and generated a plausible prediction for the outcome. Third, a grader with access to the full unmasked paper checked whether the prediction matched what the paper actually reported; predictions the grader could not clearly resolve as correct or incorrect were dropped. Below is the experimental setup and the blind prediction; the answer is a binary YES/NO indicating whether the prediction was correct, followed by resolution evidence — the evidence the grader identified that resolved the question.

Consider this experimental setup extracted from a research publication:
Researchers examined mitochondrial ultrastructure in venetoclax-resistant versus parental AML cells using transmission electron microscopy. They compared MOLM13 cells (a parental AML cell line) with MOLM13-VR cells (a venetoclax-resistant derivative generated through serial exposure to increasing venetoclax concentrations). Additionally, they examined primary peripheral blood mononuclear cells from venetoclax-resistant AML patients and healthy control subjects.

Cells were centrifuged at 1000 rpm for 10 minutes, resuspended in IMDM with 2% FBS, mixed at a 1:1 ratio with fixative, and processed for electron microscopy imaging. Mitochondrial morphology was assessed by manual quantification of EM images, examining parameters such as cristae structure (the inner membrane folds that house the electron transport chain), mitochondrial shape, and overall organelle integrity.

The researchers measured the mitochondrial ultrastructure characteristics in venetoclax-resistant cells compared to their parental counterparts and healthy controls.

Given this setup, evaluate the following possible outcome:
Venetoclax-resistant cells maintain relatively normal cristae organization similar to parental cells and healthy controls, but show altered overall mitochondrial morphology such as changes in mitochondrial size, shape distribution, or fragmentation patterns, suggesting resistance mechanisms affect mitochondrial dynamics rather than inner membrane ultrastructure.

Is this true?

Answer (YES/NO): NO